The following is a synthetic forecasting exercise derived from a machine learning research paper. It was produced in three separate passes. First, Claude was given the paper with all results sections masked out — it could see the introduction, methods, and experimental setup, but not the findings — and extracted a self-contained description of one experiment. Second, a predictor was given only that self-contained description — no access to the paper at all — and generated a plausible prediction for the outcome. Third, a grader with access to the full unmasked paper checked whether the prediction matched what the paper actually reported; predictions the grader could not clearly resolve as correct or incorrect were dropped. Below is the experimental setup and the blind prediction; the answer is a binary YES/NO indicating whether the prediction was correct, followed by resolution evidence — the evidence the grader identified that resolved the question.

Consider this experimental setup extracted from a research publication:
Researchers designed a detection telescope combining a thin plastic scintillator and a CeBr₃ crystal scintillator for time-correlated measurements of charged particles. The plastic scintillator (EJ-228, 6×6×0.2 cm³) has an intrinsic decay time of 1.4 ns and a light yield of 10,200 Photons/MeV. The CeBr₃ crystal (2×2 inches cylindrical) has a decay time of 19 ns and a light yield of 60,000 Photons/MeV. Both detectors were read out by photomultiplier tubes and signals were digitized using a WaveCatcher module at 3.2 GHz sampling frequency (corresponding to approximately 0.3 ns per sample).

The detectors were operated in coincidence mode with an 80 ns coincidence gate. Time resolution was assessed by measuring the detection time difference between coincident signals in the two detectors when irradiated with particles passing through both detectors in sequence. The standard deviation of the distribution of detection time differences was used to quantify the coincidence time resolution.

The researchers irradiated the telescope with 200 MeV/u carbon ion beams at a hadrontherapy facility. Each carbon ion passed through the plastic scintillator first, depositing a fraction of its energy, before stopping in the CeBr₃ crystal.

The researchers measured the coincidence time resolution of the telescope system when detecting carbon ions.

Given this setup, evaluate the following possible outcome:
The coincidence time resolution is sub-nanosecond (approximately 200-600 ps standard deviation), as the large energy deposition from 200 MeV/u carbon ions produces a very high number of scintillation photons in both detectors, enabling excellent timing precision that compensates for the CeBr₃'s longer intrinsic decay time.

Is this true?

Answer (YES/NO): YES